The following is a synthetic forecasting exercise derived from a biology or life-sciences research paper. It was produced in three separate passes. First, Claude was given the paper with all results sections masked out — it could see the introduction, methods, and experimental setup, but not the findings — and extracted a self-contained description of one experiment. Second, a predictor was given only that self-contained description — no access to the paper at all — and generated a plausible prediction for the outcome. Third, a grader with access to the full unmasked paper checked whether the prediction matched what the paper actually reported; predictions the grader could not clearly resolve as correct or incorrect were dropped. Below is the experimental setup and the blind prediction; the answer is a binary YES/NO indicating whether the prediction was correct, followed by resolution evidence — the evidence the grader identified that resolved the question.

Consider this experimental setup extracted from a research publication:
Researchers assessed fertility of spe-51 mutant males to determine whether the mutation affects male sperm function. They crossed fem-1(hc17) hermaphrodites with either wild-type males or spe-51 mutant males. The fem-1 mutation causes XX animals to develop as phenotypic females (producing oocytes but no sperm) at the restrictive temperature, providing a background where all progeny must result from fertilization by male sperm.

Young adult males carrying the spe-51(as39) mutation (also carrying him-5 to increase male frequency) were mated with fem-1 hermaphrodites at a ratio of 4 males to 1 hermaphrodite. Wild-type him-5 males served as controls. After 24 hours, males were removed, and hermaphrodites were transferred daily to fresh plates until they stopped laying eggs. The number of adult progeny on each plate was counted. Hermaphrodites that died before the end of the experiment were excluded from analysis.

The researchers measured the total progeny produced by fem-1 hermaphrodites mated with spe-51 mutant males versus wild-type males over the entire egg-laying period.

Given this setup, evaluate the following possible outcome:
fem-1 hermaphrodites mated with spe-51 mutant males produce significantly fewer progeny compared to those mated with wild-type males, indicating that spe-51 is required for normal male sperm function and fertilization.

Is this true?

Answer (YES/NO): YES